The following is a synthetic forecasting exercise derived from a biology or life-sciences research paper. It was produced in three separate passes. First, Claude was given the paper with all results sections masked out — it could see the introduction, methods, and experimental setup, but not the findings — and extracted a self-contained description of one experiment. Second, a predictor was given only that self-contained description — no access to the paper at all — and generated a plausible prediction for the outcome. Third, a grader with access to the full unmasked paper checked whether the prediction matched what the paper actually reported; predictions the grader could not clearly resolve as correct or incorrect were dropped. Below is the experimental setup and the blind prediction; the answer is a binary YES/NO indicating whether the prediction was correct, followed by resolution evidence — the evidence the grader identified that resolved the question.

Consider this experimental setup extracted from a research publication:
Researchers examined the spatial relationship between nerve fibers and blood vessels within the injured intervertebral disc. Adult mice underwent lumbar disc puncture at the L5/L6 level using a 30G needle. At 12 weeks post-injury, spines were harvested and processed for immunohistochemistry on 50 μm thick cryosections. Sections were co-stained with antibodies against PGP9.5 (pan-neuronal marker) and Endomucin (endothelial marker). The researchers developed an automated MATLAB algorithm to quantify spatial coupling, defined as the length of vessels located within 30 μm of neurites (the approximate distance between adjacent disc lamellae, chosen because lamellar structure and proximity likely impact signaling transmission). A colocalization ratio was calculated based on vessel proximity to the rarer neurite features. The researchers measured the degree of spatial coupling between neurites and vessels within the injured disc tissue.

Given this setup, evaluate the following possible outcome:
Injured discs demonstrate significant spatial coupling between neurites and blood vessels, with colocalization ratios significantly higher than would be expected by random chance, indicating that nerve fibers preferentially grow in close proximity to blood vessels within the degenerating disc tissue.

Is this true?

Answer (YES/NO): YES